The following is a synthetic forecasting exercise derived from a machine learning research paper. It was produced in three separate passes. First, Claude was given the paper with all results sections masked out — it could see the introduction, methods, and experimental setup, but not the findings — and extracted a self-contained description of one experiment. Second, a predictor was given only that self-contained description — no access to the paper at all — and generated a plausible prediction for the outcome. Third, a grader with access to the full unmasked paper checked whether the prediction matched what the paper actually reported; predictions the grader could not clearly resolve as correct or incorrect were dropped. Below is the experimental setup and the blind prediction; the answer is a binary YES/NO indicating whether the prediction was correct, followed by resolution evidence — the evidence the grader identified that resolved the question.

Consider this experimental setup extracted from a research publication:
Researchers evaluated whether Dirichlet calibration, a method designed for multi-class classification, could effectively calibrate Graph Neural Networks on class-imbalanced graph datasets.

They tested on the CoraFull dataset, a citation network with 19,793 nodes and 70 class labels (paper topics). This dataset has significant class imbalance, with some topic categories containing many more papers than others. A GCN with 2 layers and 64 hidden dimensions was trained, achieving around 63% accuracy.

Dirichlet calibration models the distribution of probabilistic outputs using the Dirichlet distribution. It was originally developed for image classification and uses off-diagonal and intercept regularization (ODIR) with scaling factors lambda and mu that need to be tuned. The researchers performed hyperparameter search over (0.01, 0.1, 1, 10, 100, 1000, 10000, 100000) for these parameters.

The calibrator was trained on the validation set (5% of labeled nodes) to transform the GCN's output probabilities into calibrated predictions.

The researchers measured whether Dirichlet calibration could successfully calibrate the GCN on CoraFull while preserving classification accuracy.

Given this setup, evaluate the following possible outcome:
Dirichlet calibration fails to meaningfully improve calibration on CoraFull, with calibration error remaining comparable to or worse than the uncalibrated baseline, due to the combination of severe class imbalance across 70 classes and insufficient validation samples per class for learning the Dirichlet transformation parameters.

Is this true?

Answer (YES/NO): NO